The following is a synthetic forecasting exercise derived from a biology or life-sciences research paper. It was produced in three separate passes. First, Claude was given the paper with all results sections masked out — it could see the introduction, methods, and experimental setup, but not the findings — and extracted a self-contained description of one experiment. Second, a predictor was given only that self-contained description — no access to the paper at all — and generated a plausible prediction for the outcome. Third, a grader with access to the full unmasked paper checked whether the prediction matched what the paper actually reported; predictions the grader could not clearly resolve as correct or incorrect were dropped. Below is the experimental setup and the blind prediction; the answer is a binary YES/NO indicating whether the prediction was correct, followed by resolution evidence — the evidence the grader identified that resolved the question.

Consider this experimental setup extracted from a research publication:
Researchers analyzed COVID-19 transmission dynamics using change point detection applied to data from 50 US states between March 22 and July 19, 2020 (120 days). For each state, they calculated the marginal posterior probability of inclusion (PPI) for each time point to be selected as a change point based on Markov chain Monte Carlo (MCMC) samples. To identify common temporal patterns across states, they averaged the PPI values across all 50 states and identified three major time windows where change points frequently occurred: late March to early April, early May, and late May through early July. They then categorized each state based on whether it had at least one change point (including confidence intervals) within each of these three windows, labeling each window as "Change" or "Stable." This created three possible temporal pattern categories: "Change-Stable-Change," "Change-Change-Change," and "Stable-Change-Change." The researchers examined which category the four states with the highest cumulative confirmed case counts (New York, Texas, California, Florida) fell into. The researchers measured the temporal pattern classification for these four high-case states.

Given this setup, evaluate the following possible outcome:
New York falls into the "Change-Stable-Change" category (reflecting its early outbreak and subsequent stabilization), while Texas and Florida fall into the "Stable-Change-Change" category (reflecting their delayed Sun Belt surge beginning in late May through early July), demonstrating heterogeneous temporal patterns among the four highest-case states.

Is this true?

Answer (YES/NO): NO